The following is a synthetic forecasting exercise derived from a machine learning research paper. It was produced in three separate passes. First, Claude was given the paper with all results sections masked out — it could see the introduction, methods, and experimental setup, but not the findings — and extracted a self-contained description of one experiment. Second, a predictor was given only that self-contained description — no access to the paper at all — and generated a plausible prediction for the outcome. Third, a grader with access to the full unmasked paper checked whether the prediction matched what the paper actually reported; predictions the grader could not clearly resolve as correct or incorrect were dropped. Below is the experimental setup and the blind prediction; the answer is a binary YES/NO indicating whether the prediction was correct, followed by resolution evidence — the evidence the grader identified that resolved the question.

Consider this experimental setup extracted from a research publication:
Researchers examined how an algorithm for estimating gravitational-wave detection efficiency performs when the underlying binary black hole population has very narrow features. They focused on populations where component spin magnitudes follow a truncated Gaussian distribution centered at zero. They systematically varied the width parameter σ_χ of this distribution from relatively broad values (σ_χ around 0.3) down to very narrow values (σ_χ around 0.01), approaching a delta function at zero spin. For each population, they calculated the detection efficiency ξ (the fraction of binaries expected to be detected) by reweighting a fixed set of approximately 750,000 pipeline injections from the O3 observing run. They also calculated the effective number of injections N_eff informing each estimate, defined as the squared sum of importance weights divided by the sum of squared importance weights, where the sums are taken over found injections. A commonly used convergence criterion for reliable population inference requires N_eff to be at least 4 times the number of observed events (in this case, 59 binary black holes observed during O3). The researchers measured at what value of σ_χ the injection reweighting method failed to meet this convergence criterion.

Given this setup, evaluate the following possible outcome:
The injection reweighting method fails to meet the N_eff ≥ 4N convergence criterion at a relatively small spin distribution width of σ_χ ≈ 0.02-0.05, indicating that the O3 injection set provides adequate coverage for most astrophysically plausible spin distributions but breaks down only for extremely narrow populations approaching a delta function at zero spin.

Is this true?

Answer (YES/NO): YES